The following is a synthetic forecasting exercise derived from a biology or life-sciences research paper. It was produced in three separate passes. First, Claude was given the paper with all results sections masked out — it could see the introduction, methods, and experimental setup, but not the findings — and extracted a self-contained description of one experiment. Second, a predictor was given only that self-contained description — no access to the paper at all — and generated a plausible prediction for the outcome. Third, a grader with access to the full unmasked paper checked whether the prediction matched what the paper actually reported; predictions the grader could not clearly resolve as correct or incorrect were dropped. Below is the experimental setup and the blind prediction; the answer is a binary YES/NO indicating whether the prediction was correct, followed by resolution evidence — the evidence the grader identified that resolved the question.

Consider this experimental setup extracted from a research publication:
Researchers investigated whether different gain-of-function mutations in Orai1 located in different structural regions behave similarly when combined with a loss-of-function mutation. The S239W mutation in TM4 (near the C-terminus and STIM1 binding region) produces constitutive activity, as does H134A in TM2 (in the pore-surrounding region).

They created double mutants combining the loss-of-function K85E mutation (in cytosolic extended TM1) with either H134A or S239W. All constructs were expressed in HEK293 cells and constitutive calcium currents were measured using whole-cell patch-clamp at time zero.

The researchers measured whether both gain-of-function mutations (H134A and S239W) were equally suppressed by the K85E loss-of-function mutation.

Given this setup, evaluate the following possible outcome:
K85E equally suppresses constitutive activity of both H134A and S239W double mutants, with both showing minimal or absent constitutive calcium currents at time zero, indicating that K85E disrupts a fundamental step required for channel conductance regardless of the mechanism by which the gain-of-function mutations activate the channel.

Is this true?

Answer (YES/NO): YES